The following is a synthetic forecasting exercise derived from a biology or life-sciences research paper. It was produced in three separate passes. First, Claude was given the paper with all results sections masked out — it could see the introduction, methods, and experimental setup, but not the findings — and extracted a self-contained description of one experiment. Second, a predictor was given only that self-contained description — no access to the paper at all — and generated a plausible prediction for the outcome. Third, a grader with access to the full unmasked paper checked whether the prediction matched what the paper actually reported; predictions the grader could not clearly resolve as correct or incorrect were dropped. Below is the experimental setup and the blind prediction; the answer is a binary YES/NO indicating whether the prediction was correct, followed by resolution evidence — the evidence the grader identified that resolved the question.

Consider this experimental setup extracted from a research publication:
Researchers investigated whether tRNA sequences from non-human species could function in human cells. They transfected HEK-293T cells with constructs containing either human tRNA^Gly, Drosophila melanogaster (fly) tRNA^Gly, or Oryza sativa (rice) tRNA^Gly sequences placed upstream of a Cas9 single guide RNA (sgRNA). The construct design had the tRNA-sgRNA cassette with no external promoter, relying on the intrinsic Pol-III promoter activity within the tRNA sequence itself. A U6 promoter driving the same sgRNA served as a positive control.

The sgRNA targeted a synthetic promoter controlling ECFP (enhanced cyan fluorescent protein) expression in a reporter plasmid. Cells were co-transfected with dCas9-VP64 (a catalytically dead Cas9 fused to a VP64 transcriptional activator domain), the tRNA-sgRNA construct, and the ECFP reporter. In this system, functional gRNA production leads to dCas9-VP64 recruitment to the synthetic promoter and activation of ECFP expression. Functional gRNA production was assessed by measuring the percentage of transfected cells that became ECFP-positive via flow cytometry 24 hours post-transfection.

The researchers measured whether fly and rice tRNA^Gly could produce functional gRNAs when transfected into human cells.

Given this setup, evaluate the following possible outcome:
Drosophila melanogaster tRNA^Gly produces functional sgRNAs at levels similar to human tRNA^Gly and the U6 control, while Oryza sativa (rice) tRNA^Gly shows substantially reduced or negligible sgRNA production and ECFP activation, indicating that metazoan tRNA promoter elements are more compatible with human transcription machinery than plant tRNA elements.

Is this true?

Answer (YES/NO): NO